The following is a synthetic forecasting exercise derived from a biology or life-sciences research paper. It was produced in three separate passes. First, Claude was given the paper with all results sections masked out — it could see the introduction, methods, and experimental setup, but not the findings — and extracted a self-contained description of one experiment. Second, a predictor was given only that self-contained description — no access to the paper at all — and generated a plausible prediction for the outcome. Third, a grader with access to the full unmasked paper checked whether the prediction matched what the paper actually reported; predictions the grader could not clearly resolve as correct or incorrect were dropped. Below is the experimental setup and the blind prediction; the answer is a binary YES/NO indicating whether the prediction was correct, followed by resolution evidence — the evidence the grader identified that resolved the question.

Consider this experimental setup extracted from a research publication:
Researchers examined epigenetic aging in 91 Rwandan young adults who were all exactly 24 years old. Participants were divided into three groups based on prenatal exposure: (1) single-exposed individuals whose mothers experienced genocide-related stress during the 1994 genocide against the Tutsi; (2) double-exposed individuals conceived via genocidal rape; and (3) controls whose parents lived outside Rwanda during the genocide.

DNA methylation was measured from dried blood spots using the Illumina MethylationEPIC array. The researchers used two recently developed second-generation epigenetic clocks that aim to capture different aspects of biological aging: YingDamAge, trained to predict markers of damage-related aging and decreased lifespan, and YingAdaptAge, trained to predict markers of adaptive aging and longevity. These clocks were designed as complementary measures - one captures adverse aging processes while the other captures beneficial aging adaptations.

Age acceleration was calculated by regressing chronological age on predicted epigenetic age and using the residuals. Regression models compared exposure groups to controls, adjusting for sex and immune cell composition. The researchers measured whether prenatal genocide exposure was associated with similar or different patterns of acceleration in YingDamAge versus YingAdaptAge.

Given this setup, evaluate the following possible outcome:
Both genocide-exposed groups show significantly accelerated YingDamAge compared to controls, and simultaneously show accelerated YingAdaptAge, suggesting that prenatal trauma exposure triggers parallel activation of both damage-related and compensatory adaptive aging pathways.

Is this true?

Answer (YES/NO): NO